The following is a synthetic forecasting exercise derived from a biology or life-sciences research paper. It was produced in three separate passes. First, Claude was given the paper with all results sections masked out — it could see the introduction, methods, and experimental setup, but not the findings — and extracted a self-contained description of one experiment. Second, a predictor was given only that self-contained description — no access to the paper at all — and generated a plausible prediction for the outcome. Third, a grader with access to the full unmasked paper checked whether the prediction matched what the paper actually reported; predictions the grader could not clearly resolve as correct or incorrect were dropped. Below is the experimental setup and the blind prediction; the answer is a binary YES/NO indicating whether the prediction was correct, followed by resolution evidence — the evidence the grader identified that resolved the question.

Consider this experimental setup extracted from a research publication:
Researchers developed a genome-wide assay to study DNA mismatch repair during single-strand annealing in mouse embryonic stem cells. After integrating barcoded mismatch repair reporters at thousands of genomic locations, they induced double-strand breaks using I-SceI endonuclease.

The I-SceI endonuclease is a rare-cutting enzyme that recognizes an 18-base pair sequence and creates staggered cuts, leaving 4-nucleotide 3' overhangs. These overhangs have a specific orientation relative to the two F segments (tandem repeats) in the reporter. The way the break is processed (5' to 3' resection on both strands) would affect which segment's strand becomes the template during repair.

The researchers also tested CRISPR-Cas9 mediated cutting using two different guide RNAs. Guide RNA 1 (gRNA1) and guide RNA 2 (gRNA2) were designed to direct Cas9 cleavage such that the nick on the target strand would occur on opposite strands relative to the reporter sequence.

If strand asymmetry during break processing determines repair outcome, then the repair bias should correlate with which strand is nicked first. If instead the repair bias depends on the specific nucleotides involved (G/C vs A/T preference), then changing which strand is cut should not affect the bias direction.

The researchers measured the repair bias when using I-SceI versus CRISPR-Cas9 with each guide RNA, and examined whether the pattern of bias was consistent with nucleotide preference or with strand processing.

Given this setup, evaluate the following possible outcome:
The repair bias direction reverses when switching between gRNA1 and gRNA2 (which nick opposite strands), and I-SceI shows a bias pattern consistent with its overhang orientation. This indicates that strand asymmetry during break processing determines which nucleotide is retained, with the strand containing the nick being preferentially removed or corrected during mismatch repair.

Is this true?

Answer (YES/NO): YES